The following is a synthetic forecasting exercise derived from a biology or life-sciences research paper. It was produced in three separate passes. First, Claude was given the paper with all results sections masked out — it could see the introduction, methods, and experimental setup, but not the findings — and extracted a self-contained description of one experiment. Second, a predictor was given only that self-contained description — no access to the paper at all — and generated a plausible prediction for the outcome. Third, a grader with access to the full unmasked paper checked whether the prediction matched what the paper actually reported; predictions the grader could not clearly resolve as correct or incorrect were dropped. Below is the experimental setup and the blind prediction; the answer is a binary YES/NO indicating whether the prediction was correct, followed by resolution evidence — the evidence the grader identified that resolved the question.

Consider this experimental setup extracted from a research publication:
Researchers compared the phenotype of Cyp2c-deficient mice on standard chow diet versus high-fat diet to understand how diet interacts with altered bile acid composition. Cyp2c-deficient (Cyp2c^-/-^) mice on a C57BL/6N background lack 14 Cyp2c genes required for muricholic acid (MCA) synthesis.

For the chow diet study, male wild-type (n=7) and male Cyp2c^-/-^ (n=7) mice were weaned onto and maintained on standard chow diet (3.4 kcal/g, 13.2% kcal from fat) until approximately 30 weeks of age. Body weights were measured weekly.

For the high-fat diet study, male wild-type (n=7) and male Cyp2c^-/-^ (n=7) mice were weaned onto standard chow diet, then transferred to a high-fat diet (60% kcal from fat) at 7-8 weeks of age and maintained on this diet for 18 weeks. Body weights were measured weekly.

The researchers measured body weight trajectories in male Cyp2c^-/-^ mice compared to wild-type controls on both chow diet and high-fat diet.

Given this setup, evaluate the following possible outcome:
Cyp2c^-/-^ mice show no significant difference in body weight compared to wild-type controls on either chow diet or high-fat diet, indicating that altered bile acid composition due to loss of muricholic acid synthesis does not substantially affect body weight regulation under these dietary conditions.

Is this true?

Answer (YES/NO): NO